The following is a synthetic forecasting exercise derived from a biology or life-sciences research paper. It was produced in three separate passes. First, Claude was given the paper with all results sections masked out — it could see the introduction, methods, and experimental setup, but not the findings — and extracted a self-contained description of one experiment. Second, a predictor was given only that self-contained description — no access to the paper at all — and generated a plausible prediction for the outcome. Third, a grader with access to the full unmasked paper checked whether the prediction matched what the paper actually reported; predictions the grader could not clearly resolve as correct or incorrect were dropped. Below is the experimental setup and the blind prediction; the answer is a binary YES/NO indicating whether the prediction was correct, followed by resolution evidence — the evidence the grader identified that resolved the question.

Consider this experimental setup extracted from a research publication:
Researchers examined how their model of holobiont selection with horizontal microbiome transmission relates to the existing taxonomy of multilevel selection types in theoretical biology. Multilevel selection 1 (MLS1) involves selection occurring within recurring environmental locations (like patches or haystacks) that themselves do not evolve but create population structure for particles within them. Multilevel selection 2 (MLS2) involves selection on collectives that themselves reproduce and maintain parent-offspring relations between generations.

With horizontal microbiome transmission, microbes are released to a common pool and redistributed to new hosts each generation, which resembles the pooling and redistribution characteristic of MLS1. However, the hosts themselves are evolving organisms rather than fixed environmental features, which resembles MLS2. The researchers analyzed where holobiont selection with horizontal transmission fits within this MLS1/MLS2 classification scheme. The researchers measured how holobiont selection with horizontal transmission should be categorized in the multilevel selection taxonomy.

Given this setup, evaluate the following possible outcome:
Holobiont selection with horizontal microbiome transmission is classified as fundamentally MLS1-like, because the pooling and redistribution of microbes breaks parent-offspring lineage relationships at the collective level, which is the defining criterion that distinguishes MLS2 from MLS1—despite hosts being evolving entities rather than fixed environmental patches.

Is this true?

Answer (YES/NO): NO